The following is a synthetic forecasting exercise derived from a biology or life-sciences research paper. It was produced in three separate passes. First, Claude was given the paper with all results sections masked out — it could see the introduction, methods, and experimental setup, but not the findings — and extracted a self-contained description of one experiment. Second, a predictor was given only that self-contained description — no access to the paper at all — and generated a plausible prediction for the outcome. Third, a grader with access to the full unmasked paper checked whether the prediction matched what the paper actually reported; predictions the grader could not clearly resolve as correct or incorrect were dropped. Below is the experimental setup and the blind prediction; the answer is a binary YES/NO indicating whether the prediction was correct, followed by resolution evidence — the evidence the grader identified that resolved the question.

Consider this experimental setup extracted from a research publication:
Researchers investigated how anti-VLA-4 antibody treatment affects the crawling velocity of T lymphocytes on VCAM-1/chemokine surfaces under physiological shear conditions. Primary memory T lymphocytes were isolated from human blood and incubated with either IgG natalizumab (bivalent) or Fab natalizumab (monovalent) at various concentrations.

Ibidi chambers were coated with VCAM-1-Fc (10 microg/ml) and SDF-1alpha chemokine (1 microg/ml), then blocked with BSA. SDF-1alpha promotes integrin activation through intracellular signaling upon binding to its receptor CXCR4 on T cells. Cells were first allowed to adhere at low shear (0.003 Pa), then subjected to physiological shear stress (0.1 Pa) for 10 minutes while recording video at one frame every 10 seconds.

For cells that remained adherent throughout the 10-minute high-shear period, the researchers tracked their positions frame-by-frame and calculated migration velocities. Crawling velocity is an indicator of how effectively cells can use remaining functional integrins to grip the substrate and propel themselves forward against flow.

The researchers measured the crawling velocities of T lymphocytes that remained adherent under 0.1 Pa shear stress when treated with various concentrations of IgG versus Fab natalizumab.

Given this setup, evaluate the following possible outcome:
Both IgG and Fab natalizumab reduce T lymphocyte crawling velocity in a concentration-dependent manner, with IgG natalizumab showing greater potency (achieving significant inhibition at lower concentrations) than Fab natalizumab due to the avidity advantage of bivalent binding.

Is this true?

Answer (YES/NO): NO